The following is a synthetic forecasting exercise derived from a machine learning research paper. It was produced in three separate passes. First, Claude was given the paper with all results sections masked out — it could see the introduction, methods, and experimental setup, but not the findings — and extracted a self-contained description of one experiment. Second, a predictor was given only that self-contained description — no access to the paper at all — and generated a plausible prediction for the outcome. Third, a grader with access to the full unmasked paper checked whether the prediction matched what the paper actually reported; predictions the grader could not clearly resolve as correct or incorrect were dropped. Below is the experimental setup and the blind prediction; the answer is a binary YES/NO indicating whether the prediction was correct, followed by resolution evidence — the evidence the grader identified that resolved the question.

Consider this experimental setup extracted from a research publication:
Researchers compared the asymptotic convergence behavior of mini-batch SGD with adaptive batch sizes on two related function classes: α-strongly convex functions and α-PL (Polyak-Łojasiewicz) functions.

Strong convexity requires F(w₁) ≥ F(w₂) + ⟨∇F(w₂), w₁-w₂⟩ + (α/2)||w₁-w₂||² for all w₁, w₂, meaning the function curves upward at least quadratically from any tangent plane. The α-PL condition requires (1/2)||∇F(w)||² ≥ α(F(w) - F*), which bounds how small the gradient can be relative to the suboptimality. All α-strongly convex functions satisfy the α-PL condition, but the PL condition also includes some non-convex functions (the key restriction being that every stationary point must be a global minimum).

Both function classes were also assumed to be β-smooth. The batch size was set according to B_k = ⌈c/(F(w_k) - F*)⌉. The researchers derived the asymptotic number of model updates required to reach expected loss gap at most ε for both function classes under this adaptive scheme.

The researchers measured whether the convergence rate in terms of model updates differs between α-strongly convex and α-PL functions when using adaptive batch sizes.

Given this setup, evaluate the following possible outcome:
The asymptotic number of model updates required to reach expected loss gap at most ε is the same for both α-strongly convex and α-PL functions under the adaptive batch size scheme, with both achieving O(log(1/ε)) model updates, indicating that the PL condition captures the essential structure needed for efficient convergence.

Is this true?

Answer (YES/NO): YES